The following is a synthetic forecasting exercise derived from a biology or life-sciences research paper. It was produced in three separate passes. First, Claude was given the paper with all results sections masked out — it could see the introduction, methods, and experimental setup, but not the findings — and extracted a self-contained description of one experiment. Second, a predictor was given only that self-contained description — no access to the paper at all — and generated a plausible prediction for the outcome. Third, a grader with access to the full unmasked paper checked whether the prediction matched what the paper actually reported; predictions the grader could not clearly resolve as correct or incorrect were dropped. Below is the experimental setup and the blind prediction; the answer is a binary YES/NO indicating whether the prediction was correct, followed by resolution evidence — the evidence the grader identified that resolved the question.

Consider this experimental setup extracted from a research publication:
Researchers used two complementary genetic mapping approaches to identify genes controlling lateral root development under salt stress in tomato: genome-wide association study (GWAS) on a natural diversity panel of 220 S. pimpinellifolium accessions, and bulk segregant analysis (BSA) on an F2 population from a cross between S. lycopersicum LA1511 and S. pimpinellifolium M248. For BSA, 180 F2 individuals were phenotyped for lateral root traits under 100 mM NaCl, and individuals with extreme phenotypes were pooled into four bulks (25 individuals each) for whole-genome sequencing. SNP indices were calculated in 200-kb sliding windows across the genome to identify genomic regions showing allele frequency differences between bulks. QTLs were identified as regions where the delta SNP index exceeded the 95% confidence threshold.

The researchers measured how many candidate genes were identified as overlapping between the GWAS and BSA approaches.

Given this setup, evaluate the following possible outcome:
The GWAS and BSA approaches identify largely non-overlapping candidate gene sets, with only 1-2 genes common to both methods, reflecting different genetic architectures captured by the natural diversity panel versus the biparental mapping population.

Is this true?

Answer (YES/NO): NO